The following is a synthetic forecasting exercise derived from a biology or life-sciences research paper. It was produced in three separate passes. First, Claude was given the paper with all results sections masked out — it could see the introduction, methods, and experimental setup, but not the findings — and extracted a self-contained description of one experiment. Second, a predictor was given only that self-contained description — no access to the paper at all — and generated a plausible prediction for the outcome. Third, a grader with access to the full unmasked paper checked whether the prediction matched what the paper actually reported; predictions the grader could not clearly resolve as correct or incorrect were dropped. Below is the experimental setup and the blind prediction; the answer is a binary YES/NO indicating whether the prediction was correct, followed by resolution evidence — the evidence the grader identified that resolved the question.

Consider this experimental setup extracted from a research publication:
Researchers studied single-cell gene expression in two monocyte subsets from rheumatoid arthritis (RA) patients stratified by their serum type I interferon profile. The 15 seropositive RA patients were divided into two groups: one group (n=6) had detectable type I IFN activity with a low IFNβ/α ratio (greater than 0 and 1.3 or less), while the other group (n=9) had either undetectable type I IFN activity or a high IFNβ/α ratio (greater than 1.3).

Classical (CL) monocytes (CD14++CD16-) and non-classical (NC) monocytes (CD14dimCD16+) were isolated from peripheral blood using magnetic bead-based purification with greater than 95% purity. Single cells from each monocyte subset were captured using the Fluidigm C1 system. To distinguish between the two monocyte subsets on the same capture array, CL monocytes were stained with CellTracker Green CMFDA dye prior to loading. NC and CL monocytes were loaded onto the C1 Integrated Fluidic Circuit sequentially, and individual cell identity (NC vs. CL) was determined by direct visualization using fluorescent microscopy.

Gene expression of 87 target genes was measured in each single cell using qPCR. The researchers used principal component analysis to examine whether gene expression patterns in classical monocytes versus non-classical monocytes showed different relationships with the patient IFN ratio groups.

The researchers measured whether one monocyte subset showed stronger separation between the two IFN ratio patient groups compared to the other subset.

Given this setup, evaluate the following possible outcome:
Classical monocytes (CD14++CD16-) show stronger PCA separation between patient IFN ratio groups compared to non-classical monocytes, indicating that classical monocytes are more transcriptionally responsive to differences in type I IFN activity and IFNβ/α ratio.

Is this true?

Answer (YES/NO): YES